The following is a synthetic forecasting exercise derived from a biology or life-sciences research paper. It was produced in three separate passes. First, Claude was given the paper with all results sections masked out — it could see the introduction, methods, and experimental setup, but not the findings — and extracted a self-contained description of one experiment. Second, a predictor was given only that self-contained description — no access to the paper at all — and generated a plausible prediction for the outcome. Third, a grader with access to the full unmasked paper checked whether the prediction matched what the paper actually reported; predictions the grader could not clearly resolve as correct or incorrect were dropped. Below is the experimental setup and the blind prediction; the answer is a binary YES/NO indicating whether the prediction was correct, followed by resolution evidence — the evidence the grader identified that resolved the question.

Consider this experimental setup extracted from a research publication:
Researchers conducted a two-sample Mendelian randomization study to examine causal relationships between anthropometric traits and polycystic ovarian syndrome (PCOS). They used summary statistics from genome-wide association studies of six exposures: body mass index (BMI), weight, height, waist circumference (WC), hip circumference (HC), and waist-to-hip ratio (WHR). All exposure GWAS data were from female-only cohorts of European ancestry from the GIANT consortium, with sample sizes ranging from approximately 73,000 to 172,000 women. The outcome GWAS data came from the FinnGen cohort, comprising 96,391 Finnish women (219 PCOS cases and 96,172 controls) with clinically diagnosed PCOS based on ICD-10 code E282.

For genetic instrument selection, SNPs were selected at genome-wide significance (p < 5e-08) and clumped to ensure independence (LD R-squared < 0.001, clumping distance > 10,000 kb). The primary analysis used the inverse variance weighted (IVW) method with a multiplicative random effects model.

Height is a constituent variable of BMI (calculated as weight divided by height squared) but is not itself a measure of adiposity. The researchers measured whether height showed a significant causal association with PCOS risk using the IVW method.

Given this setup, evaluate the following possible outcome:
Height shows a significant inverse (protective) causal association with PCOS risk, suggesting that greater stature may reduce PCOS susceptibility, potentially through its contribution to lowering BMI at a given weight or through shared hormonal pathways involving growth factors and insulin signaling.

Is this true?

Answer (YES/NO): NO